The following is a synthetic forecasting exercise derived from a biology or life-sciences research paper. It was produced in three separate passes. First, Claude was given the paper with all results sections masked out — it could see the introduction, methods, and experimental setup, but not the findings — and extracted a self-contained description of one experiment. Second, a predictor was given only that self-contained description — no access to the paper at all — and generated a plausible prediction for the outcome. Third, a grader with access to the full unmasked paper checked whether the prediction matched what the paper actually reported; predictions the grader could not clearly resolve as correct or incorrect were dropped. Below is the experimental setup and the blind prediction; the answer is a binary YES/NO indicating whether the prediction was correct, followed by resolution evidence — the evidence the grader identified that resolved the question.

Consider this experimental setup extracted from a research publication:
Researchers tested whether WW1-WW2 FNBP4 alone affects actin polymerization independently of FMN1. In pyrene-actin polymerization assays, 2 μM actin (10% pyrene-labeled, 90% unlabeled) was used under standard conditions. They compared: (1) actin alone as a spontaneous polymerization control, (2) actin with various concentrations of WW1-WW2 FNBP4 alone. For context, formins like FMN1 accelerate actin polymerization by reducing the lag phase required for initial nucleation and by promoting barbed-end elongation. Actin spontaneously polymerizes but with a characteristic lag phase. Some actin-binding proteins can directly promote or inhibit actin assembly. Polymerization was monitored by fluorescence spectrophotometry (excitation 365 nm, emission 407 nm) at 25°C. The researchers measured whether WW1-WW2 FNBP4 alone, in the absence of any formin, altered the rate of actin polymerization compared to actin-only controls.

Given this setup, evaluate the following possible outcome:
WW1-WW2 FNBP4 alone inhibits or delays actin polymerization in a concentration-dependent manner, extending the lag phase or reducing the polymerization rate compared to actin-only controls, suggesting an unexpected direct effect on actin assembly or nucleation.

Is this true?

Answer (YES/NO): NO